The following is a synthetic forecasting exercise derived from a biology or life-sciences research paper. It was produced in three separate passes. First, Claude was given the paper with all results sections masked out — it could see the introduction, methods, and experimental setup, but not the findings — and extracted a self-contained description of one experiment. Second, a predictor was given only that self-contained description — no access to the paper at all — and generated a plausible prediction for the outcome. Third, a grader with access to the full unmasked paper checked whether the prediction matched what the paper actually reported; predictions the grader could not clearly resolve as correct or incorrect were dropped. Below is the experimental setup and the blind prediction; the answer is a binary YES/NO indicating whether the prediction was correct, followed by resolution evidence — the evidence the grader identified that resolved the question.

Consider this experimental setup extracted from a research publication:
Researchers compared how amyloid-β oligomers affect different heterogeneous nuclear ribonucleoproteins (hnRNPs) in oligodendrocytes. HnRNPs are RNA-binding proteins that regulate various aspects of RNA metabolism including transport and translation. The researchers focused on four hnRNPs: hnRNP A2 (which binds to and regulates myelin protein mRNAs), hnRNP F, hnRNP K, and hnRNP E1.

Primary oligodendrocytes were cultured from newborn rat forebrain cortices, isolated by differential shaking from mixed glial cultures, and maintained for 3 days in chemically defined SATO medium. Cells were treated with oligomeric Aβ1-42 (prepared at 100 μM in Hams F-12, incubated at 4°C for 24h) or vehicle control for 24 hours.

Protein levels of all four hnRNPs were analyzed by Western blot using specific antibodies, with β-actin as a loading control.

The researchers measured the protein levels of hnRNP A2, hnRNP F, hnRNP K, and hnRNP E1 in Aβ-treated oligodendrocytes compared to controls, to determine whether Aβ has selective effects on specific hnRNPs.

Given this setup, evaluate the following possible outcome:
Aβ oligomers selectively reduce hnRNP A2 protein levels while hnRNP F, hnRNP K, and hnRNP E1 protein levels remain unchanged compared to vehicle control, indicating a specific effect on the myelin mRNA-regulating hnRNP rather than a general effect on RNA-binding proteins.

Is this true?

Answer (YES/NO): NO